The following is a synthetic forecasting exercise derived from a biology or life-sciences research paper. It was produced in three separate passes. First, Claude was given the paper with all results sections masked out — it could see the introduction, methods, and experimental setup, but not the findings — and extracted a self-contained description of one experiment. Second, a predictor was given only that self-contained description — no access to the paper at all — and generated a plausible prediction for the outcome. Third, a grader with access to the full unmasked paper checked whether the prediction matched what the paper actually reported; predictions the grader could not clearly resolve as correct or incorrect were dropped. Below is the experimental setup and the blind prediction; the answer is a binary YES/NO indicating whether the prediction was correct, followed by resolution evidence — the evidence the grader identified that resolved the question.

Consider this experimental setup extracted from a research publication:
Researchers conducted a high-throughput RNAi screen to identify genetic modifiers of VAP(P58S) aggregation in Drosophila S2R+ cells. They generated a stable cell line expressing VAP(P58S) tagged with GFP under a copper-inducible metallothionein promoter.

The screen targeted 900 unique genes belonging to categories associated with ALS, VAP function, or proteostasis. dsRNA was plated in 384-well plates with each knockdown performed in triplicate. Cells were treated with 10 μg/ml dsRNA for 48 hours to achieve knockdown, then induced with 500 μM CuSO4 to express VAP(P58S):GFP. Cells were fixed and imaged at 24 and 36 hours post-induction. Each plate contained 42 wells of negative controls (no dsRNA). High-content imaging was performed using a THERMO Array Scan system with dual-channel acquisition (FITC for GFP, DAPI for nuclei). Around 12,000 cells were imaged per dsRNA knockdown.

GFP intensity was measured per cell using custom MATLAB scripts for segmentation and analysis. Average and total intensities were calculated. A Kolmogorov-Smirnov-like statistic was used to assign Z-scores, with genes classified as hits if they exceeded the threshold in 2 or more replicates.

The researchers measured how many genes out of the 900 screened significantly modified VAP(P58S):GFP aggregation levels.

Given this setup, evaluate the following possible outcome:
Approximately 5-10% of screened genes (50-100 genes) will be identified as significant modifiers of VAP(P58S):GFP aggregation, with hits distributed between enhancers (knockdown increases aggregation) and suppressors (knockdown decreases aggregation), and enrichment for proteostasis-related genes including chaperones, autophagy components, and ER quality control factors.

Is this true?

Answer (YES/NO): NO